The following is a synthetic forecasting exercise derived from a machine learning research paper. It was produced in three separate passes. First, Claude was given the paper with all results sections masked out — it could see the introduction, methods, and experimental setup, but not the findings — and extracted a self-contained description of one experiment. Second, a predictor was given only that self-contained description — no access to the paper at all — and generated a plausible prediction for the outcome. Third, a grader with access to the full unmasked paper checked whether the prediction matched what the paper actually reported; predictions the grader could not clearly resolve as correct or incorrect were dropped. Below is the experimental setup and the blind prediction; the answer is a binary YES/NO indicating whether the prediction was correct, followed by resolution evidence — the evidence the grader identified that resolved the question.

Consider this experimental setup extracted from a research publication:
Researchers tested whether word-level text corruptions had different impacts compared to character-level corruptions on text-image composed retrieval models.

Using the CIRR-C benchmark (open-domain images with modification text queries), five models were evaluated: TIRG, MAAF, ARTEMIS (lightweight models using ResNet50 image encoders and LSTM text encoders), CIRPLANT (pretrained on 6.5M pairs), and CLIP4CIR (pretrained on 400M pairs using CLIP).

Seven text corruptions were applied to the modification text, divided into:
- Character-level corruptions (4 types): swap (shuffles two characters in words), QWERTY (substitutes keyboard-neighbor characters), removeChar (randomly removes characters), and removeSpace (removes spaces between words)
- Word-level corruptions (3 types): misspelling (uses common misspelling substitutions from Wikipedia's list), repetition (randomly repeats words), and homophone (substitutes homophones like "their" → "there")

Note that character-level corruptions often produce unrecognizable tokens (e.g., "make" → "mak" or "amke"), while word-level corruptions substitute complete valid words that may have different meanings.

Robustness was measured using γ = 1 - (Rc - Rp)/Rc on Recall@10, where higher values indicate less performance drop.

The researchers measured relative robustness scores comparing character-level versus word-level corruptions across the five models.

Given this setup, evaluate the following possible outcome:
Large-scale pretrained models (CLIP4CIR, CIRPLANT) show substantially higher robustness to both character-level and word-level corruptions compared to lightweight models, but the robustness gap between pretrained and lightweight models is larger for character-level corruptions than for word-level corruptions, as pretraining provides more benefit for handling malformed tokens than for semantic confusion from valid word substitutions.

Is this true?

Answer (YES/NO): NO